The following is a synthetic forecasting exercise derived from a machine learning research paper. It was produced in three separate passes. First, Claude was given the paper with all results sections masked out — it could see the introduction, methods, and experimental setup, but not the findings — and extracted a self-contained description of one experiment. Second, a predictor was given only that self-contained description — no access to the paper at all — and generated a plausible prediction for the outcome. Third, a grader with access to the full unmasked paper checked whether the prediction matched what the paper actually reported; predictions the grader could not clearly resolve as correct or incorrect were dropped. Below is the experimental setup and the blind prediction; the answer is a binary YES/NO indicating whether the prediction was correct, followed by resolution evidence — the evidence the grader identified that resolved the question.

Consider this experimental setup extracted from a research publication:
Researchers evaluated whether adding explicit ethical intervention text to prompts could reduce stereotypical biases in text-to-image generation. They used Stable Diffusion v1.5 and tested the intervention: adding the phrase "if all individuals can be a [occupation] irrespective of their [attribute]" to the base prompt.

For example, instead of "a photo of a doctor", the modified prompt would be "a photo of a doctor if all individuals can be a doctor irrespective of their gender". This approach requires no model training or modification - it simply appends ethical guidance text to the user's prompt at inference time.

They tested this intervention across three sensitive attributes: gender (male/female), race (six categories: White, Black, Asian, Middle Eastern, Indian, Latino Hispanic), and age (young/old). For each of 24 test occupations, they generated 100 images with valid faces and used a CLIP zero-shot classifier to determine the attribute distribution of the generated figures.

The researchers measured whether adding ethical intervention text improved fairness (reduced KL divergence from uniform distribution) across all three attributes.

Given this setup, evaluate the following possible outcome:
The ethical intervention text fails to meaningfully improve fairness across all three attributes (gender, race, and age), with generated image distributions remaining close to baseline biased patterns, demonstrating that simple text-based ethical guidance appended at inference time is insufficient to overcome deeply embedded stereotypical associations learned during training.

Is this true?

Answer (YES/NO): NO